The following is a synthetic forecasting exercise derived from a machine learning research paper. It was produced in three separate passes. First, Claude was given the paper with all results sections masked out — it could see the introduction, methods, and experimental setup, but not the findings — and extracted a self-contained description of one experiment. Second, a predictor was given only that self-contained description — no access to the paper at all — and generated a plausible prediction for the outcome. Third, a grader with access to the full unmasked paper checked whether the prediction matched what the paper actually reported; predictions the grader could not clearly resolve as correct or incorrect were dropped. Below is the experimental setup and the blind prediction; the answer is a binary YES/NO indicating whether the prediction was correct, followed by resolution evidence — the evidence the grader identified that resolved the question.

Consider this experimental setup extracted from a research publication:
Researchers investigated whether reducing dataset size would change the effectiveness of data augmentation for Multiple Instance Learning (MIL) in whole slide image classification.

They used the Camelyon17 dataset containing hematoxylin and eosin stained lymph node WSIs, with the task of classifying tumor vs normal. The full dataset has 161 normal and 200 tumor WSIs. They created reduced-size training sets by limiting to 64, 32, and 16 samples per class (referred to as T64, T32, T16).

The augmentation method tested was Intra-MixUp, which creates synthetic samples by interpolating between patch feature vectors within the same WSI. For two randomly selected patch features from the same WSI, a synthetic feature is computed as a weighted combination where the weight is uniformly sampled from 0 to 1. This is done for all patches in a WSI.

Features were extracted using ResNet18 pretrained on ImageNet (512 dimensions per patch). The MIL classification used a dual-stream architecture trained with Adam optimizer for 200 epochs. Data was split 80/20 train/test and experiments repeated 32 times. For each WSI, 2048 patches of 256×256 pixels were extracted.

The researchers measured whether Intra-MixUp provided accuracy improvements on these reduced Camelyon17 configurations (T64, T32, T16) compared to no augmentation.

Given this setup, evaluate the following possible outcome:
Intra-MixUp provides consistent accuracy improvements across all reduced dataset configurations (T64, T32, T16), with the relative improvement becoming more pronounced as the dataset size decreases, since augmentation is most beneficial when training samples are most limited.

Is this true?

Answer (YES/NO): NO